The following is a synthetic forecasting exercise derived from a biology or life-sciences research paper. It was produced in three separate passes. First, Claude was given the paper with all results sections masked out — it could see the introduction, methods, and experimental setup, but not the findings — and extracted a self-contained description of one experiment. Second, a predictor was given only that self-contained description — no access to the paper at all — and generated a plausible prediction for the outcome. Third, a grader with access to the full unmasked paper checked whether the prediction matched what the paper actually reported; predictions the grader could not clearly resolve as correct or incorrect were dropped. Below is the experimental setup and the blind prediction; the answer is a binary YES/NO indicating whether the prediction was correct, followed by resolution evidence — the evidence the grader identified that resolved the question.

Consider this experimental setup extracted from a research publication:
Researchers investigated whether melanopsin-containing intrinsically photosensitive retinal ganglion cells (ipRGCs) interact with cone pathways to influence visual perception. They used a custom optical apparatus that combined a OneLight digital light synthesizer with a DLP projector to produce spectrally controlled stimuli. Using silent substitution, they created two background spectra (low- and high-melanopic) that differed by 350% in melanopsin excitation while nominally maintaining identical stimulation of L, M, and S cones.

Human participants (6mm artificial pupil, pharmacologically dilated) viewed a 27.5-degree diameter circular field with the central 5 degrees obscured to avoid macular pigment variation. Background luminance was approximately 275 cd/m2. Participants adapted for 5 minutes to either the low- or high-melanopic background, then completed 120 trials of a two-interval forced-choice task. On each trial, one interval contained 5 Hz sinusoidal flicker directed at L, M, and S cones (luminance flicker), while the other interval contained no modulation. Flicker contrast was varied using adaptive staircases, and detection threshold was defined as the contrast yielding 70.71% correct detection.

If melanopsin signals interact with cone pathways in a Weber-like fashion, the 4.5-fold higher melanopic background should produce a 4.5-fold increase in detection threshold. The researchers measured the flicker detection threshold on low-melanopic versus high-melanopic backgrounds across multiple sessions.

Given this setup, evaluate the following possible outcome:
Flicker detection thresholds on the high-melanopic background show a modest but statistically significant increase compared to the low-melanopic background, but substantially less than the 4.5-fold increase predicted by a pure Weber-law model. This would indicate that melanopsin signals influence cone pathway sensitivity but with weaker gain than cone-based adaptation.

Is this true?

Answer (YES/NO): NO